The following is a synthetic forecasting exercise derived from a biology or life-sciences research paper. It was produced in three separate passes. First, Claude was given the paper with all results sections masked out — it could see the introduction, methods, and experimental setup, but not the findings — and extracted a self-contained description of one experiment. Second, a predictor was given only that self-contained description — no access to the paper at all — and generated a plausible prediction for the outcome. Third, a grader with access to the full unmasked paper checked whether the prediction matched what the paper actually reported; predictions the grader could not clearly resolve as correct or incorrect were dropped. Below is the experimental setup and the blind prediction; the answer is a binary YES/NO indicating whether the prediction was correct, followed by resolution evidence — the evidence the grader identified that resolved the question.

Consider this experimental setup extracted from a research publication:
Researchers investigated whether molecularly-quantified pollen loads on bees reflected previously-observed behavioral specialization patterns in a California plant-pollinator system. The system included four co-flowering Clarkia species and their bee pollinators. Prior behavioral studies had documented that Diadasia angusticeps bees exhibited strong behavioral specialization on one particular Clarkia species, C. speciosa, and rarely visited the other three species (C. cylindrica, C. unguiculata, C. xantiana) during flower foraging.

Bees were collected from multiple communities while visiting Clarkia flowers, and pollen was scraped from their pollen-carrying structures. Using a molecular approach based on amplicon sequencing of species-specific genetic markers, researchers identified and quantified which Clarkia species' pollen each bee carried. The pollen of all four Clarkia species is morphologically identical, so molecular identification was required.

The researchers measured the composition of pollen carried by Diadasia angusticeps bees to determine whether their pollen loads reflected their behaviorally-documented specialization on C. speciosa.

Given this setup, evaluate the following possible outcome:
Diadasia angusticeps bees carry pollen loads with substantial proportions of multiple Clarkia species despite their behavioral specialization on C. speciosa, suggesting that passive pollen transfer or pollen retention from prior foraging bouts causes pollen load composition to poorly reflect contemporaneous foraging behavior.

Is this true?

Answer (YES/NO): NO